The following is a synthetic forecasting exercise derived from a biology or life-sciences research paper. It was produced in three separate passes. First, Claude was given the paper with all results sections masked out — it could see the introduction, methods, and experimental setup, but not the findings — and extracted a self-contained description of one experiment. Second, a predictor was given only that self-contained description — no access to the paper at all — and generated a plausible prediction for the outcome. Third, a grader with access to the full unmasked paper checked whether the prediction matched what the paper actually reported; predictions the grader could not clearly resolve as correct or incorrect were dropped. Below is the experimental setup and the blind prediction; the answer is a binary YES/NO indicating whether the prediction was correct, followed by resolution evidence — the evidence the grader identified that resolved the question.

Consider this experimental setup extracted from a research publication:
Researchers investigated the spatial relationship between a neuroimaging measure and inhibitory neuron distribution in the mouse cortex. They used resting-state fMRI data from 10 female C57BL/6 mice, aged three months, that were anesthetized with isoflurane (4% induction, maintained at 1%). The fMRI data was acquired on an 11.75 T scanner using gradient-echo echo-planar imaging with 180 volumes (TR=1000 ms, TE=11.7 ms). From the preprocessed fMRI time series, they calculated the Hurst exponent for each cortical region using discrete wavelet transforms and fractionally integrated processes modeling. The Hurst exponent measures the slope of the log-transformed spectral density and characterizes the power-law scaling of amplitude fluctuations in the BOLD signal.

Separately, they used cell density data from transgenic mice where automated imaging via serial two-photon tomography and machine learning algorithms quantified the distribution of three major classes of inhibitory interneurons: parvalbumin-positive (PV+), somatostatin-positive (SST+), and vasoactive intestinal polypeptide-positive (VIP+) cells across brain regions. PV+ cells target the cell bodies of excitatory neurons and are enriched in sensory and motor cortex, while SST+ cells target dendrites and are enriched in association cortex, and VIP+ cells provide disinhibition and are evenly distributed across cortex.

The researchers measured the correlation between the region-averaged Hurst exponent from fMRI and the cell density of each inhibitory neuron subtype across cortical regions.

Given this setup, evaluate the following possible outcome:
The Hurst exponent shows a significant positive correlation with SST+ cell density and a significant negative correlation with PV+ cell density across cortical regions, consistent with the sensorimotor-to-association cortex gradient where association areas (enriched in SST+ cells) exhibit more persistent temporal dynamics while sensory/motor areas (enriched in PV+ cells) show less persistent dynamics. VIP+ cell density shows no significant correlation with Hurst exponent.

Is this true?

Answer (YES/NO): NO